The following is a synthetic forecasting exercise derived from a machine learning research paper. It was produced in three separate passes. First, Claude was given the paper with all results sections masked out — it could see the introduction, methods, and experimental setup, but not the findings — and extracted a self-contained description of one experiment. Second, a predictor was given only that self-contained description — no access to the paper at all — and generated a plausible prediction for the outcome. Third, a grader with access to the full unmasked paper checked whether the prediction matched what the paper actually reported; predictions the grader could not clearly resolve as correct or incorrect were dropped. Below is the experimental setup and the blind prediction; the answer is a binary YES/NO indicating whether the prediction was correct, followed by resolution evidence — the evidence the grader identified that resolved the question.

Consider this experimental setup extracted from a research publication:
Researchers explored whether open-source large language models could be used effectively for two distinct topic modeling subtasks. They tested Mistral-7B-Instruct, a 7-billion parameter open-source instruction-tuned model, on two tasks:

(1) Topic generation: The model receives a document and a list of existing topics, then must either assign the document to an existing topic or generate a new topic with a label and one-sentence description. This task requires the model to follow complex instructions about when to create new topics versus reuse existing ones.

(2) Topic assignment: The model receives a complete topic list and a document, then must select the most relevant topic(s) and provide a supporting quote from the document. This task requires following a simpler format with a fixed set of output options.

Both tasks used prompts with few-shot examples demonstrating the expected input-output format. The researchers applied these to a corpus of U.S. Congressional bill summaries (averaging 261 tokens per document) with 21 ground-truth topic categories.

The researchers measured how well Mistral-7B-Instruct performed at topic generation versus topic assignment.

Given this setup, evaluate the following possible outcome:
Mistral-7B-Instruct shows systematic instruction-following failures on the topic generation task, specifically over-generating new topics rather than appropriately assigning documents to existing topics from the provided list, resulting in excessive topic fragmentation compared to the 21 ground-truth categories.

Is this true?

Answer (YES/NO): YES